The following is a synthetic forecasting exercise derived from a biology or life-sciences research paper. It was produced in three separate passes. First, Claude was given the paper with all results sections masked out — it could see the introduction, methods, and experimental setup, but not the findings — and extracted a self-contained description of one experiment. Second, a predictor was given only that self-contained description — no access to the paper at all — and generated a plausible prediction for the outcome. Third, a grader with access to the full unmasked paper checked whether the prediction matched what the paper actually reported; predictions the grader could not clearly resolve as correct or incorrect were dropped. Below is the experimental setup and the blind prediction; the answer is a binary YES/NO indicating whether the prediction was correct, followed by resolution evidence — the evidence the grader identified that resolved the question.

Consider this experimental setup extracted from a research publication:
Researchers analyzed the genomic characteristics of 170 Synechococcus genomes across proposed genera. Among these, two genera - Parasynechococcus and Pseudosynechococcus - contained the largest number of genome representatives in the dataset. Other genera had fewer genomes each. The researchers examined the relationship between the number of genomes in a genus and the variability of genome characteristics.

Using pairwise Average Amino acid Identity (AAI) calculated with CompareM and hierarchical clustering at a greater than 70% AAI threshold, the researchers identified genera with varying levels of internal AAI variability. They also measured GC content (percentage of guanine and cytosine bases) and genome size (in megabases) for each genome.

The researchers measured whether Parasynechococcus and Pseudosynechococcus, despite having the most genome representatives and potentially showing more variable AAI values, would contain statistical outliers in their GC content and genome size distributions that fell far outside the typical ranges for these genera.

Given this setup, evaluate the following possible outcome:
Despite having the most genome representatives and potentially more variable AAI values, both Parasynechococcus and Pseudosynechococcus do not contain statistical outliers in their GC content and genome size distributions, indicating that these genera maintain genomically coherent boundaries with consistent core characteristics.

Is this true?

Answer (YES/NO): YES